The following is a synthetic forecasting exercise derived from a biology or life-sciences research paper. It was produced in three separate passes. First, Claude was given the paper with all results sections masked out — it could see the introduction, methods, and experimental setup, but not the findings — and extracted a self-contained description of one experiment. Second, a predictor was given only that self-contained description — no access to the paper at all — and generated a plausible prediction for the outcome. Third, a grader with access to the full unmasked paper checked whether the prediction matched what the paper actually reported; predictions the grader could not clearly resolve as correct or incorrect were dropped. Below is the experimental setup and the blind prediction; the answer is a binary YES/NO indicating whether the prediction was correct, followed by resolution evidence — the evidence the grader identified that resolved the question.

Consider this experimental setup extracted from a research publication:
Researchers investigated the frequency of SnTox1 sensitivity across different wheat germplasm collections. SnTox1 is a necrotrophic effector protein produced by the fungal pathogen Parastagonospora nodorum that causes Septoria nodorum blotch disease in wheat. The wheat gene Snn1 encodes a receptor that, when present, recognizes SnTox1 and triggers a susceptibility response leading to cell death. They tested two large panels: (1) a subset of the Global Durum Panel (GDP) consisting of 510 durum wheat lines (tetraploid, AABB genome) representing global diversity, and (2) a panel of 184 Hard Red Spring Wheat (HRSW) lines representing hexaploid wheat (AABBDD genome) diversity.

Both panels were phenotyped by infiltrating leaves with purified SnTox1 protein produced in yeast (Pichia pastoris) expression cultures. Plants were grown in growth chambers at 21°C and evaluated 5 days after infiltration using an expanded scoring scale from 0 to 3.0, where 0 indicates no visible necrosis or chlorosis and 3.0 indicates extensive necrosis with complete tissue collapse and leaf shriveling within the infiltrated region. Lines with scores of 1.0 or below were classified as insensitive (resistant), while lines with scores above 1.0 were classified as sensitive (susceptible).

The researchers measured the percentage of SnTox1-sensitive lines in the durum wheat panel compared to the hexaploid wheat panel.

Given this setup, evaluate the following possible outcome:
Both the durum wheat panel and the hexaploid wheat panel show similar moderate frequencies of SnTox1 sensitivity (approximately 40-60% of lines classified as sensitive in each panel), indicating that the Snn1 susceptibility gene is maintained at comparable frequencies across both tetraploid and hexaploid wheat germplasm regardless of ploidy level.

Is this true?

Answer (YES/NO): NO